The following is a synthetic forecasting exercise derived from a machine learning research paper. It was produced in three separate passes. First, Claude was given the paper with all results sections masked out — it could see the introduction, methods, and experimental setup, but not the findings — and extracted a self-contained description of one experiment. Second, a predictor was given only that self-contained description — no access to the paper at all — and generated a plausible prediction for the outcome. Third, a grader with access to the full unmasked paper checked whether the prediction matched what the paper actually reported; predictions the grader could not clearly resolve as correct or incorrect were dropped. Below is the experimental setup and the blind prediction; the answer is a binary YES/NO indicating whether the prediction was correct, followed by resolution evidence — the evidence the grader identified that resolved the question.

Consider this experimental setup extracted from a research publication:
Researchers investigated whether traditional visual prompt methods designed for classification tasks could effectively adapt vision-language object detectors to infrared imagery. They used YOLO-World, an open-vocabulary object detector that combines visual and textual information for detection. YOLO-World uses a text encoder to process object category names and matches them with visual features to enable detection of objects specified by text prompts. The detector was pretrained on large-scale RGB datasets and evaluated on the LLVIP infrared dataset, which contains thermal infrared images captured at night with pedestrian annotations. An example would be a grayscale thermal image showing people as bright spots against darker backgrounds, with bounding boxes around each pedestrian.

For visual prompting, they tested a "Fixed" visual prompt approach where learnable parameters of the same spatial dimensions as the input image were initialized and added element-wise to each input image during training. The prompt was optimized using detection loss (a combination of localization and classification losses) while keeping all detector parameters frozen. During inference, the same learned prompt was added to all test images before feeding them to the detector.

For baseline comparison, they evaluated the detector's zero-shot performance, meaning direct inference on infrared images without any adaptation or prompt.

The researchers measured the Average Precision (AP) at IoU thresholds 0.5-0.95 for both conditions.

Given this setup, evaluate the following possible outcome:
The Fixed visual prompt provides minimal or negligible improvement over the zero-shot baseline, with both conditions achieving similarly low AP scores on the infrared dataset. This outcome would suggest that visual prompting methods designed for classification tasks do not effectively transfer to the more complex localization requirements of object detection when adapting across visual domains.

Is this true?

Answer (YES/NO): NO